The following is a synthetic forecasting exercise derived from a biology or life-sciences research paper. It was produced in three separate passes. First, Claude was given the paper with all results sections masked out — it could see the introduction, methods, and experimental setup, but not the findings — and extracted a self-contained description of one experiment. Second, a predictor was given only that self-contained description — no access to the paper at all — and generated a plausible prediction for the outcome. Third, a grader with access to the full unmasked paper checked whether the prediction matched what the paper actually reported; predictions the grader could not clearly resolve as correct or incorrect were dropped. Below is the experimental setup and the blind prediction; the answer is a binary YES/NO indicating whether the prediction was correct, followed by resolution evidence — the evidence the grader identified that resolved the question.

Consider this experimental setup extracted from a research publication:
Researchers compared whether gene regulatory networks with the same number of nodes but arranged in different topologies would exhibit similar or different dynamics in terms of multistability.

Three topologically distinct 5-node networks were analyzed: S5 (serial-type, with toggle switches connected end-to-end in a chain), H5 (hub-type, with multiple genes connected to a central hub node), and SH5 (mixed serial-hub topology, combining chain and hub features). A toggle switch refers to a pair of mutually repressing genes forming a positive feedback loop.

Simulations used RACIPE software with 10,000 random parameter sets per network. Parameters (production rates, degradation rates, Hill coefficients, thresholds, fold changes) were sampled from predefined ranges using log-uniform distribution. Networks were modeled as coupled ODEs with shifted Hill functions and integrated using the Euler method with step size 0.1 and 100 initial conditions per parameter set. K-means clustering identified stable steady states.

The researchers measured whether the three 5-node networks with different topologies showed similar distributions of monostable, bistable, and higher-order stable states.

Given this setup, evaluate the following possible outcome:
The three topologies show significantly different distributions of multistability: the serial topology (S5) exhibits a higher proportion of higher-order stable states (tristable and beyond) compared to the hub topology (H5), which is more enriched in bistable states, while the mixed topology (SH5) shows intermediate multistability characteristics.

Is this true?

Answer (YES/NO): NO